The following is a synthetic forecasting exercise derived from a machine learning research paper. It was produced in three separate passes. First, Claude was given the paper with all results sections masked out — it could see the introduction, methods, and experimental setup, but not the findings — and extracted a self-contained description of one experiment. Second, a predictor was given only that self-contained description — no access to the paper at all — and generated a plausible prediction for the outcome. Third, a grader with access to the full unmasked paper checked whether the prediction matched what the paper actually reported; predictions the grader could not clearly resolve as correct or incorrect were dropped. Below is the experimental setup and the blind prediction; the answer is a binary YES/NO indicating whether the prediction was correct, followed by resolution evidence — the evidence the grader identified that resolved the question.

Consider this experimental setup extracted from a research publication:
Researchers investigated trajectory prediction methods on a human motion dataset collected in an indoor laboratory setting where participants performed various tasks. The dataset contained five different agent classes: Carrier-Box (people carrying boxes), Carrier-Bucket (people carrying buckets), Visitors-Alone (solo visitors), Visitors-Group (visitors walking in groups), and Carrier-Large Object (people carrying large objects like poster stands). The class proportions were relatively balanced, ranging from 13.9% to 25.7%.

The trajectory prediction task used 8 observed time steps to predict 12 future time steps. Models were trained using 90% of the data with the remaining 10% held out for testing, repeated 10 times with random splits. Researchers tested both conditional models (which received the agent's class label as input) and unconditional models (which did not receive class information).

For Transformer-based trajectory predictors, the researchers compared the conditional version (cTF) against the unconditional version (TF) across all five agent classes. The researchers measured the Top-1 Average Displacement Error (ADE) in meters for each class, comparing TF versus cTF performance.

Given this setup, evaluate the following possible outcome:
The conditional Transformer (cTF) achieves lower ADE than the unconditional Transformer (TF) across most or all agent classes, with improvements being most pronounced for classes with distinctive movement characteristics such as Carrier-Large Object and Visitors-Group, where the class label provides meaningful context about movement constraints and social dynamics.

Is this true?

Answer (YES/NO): NO